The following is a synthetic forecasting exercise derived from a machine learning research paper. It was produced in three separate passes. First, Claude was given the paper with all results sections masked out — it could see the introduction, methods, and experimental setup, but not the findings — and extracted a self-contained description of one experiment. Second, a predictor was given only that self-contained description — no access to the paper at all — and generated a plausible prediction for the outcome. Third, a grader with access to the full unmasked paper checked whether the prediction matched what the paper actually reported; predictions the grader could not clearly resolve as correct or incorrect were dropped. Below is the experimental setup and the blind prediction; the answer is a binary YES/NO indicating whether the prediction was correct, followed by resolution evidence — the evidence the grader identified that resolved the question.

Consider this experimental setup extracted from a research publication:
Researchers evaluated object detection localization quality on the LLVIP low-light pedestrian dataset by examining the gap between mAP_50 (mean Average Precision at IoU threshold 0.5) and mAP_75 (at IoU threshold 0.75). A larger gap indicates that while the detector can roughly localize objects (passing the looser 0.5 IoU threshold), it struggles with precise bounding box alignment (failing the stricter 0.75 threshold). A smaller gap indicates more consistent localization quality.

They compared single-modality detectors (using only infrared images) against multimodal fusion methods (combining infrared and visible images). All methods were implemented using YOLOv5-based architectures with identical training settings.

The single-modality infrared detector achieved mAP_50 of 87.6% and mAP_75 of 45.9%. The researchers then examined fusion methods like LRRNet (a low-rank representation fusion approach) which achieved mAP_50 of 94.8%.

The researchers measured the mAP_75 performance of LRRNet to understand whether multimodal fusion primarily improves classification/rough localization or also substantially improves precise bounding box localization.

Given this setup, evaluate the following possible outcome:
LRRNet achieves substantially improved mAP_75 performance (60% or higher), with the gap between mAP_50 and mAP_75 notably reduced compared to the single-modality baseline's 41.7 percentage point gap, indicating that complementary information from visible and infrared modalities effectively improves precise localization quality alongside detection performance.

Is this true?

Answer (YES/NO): YES